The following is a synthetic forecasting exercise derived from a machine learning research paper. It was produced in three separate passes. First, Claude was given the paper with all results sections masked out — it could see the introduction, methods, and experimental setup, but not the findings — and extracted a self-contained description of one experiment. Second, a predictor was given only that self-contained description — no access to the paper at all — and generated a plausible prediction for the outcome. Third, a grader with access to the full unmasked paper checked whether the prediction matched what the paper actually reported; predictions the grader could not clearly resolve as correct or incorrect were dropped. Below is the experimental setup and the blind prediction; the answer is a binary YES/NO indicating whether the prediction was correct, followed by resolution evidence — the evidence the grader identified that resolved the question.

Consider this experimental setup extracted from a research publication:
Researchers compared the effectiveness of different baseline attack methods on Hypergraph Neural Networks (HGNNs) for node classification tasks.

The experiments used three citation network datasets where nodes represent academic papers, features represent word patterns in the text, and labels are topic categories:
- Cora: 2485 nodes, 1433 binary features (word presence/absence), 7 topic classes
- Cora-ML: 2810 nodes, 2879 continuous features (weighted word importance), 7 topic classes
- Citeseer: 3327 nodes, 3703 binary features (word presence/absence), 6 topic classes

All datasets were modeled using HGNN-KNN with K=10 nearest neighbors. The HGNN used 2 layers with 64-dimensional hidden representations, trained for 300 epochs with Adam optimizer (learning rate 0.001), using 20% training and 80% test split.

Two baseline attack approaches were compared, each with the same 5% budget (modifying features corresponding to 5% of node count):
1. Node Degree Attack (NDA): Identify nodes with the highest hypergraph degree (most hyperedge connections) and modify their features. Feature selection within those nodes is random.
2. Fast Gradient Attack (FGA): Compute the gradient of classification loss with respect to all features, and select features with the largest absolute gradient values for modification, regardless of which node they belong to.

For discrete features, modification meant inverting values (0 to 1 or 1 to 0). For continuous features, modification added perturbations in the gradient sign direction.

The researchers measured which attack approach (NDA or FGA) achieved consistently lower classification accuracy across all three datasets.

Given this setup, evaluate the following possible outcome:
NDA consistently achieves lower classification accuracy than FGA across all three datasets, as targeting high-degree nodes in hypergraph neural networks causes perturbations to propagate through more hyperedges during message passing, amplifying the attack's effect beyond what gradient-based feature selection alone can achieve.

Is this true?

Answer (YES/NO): NO